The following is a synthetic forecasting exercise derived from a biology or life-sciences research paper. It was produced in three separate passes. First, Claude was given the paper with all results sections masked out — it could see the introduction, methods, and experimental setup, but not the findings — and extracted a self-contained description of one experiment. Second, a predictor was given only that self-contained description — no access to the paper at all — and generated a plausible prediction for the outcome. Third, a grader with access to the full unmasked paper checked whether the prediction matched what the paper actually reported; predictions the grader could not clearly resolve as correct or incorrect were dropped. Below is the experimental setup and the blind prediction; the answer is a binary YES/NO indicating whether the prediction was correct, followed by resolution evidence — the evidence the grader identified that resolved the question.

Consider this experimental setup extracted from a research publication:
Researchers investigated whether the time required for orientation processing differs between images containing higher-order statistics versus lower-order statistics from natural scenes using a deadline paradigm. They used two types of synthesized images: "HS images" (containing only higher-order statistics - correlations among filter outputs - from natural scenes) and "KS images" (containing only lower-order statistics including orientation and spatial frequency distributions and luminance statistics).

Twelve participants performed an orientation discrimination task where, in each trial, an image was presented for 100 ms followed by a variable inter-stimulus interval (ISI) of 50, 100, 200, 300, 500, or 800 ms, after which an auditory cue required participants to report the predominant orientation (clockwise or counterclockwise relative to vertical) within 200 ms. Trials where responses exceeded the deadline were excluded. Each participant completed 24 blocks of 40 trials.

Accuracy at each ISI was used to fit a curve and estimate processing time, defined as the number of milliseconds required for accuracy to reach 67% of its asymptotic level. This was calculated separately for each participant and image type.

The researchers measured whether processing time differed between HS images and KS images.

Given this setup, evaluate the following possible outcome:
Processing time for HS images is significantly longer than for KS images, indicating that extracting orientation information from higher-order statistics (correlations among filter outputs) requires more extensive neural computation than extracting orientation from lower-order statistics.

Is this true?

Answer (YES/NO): YES